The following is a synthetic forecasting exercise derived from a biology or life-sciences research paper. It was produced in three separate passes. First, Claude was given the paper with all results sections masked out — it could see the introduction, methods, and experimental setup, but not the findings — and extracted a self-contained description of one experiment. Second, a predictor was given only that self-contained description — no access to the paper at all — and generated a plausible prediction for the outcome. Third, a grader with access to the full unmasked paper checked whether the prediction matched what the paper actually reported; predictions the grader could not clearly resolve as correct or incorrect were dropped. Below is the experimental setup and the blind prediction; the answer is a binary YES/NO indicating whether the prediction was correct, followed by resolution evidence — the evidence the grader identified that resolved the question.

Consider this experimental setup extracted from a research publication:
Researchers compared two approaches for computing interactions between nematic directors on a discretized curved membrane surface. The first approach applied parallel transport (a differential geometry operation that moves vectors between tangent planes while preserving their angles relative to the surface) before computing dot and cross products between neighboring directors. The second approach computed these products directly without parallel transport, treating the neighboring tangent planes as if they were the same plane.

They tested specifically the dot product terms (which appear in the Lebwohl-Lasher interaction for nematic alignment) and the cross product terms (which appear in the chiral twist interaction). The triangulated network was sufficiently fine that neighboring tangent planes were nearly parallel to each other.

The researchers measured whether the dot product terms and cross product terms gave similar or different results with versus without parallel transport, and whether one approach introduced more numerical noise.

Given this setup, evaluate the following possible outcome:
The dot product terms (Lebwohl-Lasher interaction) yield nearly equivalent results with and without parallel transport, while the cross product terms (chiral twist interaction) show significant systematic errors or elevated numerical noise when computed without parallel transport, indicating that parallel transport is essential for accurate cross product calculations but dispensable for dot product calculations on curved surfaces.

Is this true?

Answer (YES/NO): NO